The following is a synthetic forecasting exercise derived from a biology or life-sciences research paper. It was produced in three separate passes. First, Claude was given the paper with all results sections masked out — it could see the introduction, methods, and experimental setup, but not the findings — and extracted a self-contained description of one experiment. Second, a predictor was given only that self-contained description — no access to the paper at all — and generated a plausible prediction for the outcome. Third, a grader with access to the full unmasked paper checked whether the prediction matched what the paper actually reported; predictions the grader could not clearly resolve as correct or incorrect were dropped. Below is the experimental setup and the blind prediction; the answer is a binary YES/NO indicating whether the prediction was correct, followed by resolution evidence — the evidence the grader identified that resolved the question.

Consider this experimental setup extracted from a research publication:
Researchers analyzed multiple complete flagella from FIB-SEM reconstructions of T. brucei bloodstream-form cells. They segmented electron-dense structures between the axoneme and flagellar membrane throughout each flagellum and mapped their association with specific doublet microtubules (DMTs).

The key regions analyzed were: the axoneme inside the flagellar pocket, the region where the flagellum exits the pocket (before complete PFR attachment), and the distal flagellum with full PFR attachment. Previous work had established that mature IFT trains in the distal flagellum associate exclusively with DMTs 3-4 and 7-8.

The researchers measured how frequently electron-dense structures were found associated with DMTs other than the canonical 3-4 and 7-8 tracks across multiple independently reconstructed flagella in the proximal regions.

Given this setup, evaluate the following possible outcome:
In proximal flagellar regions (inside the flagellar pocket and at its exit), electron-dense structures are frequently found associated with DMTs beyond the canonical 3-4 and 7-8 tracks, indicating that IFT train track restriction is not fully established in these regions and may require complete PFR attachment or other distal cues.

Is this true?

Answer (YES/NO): YES